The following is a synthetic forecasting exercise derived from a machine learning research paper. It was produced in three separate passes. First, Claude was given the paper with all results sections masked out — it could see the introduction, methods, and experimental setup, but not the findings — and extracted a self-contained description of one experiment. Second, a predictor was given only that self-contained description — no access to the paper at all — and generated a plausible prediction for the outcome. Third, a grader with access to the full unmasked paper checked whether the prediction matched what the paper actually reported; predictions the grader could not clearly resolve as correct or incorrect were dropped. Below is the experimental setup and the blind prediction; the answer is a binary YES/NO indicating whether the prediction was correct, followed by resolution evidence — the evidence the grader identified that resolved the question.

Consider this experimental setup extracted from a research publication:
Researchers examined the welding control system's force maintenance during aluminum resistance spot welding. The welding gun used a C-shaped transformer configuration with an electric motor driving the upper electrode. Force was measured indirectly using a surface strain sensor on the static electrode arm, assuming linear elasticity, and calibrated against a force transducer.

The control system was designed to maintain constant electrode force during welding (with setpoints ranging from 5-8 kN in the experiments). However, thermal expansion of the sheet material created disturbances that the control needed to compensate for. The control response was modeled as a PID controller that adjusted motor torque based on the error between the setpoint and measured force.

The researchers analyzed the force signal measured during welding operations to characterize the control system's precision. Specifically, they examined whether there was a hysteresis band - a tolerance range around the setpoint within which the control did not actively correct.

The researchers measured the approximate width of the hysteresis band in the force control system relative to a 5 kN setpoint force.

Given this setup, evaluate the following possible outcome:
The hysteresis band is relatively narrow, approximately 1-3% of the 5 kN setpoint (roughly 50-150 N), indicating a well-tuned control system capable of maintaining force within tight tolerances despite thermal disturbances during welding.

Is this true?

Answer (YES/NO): NO